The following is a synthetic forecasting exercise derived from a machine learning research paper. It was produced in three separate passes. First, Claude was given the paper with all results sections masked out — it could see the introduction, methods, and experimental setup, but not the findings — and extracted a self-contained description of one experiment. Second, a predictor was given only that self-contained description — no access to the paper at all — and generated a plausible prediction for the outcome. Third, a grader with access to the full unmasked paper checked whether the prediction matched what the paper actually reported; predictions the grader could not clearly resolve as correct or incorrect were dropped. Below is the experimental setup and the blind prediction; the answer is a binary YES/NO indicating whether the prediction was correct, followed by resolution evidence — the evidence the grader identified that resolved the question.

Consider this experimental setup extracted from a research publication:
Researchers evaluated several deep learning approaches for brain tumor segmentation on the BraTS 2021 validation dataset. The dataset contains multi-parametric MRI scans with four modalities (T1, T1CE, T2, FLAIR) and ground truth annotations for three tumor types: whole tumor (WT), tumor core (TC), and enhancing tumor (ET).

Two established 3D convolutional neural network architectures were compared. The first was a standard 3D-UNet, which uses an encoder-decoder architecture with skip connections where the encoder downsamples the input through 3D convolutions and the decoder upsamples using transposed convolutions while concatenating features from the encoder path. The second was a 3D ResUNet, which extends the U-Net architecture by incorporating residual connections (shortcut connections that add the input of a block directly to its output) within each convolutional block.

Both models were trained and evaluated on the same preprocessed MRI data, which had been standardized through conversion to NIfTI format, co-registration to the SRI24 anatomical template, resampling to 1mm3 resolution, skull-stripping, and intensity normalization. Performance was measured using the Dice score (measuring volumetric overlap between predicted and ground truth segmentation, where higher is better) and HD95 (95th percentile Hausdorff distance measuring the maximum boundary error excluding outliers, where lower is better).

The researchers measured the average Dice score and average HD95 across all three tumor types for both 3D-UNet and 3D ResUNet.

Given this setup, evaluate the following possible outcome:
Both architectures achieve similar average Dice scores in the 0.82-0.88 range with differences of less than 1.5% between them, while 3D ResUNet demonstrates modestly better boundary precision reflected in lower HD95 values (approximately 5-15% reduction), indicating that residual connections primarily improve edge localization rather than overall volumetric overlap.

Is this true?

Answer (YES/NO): NO